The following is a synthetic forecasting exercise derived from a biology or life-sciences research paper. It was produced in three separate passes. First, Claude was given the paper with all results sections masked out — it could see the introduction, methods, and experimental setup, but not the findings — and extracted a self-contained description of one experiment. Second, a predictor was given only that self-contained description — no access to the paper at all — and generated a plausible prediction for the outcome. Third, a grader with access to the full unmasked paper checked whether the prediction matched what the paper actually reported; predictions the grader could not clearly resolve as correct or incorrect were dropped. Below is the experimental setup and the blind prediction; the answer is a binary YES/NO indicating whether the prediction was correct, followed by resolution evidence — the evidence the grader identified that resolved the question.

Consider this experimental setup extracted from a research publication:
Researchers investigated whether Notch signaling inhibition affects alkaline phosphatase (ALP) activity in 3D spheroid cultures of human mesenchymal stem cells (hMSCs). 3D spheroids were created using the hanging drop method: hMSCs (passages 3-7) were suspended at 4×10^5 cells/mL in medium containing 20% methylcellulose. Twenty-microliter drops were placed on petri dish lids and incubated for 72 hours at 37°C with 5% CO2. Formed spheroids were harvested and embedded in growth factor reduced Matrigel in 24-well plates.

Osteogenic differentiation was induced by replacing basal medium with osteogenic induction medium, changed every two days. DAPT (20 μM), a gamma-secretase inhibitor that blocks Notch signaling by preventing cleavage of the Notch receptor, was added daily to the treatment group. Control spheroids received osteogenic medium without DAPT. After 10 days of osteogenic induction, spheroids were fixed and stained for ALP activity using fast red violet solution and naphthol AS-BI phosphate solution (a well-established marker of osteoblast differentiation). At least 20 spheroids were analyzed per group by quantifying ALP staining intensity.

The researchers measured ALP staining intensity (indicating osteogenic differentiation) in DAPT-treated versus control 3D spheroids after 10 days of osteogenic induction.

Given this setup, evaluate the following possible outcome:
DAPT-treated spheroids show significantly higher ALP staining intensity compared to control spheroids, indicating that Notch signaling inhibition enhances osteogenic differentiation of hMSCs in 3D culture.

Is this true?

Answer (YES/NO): NO